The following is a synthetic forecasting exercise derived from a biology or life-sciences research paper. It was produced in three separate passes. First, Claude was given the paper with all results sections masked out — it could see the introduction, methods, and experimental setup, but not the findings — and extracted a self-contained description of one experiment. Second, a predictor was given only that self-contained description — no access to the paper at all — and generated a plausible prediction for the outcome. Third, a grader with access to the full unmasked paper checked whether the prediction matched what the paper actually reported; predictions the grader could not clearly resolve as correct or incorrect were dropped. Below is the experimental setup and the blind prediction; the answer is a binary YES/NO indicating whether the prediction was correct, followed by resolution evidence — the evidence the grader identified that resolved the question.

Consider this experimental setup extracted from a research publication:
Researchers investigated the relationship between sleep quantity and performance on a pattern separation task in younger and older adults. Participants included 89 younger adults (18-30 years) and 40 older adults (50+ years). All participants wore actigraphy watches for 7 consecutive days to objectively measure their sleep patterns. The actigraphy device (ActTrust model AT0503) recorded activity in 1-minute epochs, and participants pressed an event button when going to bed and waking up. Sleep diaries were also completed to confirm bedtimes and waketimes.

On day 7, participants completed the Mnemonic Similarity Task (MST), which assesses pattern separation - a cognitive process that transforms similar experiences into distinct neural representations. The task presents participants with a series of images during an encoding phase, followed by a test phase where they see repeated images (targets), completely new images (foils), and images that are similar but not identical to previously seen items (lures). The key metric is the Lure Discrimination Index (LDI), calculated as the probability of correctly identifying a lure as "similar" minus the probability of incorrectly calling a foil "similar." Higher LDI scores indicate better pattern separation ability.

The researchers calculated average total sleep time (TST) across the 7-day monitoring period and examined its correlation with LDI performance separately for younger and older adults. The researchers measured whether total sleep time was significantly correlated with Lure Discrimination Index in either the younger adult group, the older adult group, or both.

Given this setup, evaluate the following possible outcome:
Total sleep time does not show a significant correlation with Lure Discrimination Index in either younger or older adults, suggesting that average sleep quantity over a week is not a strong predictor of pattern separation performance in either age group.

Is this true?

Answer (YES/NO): NO